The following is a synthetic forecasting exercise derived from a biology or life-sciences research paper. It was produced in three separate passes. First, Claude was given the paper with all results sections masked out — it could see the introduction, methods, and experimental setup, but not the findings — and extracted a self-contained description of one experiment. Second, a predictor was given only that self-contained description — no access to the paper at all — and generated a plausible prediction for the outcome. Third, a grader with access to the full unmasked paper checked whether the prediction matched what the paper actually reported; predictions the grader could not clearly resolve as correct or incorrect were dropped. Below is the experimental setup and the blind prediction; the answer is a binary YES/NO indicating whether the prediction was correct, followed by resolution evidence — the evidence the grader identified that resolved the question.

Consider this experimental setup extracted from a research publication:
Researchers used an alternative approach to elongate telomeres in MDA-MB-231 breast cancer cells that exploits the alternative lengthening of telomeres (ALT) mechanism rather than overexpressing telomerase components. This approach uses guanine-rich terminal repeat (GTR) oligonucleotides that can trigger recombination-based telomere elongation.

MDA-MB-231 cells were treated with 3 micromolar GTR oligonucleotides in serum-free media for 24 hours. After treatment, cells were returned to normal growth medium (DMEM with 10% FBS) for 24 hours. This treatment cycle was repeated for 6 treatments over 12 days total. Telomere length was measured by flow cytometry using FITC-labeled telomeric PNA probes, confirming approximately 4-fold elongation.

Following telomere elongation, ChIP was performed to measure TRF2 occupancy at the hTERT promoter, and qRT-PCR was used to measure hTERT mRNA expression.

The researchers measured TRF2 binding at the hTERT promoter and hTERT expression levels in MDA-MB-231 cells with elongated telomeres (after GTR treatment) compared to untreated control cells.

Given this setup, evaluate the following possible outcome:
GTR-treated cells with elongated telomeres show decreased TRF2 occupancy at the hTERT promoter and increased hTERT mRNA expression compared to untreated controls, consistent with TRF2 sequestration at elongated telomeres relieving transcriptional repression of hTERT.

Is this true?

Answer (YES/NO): YES